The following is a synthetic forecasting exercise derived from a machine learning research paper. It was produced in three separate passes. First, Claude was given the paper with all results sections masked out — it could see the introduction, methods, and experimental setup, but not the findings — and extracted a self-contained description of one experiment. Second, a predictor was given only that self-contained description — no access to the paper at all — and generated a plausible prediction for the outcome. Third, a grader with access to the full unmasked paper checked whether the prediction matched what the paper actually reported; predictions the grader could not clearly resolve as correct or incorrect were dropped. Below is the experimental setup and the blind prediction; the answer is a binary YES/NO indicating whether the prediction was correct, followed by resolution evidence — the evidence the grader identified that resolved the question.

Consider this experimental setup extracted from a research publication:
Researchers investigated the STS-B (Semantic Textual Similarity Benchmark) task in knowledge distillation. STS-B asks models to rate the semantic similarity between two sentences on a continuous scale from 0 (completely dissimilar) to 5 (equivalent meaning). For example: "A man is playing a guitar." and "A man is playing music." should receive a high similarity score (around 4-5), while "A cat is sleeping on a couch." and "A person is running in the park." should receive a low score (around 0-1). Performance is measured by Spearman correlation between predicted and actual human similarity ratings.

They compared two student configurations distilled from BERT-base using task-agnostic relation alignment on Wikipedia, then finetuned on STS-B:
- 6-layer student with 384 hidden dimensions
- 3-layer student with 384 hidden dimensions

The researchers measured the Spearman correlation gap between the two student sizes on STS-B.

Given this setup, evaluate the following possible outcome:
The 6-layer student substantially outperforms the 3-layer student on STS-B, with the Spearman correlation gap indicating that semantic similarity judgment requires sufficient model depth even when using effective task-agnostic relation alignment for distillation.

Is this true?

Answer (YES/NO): NO